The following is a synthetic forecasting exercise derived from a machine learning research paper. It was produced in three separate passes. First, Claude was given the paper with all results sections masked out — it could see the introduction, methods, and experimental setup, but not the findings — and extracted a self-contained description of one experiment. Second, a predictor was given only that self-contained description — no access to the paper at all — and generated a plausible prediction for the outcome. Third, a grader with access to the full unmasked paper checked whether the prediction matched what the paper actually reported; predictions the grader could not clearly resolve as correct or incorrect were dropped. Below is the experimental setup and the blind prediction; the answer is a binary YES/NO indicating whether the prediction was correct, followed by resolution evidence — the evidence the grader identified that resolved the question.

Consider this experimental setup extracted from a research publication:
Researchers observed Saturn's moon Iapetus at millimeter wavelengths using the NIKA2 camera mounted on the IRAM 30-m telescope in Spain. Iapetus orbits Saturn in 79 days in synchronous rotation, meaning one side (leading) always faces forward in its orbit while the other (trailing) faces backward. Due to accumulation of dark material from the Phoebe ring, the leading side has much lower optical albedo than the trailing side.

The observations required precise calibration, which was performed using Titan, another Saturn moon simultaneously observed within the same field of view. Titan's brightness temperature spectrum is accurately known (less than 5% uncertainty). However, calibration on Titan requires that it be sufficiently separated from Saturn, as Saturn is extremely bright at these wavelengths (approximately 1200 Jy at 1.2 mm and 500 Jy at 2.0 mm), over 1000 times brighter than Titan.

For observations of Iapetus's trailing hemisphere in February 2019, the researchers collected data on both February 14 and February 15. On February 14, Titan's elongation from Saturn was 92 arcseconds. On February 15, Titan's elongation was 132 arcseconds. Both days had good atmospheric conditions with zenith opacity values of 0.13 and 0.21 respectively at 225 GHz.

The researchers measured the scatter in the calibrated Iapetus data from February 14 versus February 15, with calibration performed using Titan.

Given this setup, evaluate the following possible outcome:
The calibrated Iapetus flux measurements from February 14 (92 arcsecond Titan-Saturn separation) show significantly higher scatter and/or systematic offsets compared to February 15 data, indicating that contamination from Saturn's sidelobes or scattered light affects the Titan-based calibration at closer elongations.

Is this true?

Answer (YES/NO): YES